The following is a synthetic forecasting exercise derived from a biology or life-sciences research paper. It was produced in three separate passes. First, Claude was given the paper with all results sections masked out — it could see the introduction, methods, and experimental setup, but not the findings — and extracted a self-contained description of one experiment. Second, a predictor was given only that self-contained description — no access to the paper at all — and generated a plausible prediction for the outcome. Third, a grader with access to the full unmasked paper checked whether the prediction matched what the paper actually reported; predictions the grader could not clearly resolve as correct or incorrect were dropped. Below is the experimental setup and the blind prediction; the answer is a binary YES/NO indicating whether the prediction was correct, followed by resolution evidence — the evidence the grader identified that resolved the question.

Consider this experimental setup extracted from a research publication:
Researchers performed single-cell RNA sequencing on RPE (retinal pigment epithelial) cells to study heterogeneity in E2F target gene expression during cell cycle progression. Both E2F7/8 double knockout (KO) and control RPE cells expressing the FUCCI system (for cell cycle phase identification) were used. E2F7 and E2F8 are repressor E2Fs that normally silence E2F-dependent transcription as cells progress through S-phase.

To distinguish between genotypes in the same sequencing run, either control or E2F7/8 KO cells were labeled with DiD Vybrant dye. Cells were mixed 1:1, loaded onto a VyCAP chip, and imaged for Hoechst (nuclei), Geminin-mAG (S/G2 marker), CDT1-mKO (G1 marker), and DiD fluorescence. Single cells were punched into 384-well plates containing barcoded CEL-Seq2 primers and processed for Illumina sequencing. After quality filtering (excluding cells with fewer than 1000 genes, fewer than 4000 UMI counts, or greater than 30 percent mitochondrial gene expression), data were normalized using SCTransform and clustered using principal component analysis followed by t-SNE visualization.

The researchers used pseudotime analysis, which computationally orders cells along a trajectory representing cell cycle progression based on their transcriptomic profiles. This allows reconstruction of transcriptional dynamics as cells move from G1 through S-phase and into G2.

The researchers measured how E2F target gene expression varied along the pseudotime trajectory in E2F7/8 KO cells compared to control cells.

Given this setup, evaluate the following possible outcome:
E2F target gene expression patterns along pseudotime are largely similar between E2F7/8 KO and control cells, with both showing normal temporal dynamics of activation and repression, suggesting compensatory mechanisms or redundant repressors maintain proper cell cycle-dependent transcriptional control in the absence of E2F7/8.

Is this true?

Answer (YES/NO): NO